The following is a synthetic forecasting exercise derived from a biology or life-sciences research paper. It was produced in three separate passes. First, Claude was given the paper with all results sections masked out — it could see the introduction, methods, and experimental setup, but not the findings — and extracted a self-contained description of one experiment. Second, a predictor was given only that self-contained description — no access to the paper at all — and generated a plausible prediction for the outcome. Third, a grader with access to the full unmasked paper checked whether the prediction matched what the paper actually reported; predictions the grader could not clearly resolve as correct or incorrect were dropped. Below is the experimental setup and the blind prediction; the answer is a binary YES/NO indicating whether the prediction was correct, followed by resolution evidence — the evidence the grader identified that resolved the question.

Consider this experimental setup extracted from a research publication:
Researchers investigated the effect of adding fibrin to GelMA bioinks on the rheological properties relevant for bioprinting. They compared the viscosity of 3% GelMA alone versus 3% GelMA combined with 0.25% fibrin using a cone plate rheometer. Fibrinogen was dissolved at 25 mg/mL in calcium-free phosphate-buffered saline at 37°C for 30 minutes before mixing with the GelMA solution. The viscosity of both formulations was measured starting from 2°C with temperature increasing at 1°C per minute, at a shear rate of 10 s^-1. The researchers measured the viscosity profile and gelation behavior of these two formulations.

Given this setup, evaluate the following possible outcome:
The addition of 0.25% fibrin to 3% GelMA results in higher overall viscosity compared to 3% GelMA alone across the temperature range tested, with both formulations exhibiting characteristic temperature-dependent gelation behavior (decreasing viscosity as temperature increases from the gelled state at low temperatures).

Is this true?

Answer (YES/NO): NO